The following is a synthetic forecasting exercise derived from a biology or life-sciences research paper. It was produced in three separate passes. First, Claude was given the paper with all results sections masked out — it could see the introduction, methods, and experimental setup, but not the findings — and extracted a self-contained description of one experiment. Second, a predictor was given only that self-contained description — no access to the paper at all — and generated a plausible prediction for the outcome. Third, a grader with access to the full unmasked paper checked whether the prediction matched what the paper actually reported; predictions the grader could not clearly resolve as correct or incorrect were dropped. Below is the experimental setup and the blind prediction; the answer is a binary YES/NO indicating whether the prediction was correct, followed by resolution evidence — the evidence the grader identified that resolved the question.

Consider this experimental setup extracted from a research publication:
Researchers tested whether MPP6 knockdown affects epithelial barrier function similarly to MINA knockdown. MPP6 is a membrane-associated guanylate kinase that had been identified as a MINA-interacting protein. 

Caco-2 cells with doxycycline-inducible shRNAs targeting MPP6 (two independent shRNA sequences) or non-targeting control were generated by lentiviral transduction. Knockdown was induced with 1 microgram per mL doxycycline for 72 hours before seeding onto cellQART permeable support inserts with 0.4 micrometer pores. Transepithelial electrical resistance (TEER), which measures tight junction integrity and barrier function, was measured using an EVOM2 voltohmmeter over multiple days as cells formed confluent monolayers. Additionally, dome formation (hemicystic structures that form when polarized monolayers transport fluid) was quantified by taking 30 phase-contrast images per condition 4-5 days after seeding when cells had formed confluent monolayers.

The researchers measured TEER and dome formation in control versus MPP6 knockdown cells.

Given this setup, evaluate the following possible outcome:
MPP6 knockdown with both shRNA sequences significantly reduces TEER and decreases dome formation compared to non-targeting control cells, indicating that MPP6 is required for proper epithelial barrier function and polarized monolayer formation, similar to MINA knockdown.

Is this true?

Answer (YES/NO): YES